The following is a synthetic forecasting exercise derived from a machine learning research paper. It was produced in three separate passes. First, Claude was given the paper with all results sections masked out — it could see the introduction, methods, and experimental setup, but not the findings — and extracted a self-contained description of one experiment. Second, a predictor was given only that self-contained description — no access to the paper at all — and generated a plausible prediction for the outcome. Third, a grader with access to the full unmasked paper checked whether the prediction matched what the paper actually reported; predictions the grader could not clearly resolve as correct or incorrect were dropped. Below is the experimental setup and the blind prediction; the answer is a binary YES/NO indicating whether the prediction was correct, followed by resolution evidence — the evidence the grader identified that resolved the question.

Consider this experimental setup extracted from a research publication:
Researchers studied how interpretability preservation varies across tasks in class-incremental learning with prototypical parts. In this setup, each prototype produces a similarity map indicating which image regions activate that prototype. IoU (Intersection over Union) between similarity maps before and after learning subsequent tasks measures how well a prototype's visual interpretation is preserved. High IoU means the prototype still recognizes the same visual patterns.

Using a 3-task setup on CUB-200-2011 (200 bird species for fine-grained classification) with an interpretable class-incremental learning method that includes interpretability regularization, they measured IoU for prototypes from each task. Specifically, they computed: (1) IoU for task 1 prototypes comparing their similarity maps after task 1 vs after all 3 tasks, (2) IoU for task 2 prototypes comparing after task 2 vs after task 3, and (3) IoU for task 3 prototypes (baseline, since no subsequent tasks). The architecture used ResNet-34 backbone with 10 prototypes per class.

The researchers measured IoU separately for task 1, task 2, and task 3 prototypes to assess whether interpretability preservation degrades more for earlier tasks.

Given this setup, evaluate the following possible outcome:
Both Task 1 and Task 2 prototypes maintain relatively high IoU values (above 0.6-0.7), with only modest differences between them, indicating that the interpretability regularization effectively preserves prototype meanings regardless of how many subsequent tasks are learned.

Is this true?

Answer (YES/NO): YES